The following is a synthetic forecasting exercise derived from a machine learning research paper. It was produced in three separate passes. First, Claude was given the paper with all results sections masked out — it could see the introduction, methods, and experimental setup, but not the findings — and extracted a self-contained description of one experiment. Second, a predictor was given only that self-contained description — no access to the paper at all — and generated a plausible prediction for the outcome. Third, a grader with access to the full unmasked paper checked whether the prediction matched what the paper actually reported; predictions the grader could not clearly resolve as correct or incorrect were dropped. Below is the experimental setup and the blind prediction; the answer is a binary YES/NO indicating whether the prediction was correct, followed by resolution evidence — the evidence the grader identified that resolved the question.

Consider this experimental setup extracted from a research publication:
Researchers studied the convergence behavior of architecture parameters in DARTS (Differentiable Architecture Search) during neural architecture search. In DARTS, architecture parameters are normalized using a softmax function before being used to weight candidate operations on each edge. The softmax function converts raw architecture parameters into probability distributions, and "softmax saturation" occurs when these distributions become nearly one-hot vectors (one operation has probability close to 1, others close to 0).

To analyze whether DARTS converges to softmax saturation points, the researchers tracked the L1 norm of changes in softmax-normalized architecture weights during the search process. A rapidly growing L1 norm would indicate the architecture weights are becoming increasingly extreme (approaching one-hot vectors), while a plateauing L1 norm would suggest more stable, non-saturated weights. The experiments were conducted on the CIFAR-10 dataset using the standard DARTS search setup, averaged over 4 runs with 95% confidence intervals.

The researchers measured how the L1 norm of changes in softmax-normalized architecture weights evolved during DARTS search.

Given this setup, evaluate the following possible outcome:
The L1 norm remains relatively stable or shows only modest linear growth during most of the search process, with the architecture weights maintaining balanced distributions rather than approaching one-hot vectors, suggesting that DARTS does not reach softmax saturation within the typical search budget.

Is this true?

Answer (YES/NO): NO